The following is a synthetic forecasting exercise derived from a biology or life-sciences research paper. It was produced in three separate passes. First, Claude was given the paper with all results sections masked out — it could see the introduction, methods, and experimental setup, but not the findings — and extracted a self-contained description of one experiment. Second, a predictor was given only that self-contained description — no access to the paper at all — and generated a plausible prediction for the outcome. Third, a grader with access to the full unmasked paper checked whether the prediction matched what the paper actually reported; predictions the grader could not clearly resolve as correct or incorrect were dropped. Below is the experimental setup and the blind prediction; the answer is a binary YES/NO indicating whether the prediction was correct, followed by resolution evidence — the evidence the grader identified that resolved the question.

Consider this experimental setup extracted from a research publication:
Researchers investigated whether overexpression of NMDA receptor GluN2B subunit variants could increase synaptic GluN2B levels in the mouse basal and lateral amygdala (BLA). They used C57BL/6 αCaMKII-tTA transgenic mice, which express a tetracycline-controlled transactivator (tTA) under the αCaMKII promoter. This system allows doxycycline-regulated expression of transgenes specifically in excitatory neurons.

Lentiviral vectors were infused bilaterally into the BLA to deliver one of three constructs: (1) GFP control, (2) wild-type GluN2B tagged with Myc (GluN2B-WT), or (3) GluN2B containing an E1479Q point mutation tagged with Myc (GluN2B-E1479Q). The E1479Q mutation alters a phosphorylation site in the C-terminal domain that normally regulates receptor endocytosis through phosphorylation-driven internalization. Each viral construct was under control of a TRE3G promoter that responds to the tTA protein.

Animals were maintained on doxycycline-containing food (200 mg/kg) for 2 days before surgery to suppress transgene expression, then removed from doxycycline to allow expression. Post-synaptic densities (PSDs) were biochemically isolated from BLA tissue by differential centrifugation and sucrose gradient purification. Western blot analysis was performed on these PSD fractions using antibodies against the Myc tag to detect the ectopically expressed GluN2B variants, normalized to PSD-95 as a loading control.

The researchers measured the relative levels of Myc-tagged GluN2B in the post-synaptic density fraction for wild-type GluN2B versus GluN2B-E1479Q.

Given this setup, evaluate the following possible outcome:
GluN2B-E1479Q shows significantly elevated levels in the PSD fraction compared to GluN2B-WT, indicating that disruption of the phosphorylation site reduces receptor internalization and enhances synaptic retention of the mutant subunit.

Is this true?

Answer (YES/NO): YES